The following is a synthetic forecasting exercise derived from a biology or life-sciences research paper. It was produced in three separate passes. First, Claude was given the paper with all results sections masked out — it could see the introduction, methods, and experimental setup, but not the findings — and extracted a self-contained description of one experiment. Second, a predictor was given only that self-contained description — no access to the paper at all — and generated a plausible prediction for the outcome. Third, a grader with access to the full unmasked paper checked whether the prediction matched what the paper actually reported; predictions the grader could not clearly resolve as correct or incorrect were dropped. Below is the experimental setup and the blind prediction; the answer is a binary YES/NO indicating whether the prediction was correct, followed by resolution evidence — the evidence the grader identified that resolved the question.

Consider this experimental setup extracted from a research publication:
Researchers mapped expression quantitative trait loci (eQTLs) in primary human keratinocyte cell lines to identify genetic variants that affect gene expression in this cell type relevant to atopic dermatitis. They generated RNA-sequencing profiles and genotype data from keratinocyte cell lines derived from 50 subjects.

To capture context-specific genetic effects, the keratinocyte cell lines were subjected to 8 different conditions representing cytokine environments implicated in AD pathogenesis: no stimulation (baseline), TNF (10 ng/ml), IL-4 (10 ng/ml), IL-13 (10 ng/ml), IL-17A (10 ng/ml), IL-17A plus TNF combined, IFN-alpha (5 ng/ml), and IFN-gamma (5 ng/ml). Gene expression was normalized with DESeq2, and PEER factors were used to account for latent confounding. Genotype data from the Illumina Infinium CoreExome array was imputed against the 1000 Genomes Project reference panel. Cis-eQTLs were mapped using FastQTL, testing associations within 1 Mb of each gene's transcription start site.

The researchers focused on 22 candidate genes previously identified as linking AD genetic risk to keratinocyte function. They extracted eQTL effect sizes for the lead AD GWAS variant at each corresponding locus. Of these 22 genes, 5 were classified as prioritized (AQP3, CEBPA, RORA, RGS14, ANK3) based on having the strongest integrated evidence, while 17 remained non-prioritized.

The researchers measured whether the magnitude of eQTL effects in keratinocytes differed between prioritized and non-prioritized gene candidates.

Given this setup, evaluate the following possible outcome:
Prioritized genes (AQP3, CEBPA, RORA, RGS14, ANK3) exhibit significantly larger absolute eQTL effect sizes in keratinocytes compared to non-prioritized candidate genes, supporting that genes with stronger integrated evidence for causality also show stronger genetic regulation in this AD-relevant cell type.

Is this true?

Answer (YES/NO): YES